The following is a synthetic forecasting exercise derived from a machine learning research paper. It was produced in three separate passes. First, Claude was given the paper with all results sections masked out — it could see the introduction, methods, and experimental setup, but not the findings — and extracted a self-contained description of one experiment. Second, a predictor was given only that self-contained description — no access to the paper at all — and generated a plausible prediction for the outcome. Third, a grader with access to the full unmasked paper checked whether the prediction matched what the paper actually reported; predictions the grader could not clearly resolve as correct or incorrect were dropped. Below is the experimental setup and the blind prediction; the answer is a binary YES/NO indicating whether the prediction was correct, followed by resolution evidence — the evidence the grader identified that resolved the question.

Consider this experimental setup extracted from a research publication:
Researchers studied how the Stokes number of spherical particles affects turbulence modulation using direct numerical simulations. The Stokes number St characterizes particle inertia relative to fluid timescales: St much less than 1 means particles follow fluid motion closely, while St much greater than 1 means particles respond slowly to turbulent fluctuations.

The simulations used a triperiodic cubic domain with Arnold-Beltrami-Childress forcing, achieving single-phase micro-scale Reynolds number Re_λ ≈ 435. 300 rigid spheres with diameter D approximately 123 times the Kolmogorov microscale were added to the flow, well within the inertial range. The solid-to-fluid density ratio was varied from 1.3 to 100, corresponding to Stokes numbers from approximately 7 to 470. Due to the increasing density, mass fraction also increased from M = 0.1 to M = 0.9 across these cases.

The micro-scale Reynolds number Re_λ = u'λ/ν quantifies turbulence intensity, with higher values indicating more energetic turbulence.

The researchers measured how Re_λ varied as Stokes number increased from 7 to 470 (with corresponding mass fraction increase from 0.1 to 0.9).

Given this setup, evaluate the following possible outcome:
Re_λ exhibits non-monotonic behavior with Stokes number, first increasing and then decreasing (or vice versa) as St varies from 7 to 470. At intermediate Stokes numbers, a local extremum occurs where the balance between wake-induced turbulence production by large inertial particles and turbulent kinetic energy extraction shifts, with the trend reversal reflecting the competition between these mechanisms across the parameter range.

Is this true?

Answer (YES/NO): NO